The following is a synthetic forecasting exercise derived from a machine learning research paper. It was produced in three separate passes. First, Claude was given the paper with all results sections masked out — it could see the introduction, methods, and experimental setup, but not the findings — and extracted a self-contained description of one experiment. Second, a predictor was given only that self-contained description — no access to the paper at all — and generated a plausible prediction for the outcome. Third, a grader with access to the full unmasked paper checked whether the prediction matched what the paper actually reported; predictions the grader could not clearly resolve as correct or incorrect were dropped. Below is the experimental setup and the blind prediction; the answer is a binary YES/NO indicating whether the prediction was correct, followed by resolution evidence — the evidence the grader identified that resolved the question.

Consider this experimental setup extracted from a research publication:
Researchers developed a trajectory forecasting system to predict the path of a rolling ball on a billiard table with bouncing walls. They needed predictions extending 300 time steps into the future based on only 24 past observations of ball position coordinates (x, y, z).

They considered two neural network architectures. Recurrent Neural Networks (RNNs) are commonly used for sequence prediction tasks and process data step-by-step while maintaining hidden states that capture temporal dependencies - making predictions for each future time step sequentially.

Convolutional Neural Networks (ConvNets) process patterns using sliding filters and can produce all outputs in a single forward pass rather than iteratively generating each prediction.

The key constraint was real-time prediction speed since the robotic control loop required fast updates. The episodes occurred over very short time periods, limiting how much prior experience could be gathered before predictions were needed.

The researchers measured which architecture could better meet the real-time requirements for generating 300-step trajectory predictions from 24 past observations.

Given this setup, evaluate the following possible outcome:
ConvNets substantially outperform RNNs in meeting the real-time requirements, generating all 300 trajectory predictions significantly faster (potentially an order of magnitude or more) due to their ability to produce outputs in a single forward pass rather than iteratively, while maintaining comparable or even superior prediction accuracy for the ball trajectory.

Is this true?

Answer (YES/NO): NO